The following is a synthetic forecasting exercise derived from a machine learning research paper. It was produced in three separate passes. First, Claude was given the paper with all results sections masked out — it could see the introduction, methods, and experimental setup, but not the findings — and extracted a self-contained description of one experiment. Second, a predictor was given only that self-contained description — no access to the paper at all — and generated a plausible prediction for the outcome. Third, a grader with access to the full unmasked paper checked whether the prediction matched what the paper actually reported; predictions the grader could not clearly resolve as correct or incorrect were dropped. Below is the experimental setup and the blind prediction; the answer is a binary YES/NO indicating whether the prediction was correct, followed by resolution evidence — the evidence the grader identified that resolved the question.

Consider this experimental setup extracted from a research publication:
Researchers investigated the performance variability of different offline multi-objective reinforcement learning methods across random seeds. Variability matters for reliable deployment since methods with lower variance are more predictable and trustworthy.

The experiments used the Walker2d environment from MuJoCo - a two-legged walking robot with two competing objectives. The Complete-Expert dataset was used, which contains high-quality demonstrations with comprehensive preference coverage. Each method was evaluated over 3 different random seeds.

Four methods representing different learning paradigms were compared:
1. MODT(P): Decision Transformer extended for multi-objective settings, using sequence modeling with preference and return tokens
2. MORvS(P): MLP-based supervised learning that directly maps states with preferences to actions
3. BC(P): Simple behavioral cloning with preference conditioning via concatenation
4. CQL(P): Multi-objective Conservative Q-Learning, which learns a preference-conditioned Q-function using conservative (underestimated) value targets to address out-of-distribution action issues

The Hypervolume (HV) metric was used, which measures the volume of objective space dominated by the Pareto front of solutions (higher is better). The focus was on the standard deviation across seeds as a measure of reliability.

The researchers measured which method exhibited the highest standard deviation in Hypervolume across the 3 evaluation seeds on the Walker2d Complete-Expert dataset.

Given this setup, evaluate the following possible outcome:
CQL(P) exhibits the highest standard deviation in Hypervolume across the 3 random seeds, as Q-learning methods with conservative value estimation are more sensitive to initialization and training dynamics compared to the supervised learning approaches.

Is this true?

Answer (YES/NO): YES